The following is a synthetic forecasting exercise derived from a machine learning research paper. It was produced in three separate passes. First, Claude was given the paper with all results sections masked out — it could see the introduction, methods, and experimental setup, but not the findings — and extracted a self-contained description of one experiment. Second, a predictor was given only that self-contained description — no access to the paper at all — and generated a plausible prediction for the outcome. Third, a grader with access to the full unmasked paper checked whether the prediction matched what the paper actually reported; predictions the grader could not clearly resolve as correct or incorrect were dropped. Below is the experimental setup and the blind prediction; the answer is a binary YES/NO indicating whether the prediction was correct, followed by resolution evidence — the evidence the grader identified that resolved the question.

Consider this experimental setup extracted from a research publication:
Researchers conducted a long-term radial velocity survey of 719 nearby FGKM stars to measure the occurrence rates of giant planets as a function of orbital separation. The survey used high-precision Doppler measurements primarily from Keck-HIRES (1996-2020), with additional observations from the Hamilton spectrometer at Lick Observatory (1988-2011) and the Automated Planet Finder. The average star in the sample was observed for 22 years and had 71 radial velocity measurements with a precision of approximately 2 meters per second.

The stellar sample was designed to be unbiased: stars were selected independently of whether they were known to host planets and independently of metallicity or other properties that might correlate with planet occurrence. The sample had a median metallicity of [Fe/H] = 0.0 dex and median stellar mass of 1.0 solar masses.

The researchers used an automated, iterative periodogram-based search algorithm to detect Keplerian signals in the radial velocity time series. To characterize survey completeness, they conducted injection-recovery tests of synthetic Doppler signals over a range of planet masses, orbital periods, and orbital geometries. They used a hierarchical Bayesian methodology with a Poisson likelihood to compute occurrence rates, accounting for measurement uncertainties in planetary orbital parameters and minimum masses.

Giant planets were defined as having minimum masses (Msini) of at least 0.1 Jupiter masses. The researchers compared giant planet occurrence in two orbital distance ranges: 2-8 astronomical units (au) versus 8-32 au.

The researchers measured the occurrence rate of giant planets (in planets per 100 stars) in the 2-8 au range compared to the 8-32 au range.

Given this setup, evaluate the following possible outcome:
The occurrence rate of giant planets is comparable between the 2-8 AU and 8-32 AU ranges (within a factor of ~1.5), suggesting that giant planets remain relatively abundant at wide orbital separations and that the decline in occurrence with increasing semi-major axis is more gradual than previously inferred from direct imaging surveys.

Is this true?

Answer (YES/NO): NO